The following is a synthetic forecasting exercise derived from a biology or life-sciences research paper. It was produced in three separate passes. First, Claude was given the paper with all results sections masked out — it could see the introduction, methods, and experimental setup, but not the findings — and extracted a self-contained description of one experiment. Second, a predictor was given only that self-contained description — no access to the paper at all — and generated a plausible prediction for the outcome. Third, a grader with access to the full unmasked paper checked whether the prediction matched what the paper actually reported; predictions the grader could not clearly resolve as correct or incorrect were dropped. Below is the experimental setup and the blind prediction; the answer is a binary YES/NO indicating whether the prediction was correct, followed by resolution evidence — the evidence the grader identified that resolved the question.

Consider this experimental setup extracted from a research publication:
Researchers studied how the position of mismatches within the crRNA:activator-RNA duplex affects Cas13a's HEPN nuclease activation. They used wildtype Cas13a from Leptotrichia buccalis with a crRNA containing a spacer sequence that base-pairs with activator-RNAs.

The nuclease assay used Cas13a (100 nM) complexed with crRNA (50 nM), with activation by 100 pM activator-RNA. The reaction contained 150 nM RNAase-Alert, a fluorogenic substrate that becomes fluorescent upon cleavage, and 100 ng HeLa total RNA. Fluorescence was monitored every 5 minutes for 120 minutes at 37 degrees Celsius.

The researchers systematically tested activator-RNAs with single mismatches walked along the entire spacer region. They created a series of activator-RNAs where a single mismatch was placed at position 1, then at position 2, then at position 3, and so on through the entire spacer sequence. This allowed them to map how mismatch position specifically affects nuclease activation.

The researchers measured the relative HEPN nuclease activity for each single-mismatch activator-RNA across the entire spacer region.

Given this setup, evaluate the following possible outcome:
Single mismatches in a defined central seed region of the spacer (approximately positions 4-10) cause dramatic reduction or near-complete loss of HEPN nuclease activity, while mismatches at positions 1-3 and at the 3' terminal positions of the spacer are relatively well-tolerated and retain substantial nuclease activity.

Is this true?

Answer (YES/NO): NO